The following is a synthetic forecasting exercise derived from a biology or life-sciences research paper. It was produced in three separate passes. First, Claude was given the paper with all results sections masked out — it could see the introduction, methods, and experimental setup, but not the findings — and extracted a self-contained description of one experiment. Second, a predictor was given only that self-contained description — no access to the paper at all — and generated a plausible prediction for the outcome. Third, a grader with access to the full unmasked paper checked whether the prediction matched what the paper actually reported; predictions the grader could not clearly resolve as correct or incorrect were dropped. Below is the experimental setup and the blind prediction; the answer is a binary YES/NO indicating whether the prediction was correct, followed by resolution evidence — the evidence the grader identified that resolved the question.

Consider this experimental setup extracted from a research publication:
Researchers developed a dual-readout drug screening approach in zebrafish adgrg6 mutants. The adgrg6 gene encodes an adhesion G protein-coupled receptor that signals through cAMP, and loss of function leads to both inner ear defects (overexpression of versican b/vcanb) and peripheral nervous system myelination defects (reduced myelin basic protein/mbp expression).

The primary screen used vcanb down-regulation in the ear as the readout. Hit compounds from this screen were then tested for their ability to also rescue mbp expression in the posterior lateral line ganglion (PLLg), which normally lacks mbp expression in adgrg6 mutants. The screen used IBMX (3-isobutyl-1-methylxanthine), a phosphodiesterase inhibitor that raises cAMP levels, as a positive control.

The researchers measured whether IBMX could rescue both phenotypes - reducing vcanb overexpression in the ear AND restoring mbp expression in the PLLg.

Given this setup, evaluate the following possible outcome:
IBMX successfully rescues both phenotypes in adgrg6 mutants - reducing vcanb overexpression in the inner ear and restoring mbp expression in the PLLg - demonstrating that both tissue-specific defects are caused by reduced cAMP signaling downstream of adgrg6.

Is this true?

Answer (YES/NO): YES